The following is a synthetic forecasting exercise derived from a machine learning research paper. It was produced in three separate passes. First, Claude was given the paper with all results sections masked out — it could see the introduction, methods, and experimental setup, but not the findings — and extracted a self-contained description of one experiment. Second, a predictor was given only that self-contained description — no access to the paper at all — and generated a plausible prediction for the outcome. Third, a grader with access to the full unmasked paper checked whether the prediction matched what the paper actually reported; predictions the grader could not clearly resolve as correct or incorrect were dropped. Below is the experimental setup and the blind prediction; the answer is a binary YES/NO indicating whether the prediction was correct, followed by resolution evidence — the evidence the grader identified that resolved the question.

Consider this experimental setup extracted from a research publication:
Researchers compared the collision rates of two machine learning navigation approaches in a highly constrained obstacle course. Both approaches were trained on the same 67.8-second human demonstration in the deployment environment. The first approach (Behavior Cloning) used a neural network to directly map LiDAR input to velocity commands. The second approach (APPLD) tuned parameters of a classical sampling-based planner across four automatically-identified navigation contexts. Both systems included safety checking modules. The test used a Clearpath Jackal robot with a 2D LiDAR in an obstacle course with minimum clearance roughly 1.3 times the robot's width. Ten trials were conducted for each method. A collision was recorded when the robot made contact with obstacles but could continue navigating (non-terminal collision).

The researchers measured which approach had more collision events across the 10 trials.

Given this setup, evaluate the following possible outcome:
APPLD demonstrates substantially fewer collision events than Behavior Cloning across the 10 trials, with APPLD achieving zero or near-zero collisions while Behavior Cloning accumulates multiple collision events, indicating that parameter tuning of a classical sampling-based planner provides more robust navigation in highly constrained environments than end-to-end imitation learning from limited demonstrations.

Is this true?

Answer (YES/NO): YES